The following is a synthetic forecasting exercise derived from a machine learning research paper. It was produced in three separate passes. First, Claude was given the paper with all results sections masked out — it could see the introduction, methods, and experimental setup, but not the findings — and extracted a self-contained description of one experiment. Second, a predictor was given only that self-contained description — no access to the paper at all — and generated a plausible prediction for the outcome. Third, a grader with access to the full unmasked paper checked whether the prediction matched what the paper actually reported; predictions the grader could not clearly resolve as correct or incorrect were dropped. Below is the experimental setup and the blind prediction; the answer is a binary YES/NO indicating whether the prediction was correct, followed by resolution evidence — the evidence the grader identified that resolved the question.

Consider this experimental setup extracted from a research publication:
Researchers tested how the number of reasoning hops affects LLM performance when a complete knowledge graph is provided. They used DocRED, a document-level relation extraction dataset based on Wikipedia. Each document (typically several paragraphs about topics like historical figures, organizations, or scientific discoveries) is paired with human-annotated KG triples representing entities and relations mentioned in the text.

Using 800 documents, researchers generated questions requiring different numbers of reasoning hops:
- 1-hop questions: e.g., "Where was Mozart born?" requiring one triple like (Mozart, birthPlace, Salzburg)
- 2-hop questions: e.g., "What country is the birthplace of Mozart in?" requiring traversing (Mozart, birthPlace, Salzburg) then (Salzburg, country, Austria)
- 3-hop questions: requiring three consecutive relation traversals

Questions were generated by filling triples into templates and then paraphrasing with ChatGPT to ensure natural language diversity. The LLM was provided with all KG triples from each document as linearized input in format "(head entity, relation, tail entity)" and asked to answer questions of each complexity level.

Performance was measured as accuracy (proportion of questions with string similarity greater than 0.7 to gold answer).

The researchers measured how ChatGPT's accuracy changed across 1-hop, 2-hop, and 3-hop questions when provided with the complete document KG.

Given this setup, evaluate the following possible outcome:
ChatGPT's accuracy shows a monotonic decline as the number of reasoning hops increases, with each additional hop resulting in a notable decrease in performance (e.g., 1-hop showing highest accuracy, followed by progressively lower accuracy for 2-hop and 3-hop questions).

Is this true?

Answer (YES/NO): NO